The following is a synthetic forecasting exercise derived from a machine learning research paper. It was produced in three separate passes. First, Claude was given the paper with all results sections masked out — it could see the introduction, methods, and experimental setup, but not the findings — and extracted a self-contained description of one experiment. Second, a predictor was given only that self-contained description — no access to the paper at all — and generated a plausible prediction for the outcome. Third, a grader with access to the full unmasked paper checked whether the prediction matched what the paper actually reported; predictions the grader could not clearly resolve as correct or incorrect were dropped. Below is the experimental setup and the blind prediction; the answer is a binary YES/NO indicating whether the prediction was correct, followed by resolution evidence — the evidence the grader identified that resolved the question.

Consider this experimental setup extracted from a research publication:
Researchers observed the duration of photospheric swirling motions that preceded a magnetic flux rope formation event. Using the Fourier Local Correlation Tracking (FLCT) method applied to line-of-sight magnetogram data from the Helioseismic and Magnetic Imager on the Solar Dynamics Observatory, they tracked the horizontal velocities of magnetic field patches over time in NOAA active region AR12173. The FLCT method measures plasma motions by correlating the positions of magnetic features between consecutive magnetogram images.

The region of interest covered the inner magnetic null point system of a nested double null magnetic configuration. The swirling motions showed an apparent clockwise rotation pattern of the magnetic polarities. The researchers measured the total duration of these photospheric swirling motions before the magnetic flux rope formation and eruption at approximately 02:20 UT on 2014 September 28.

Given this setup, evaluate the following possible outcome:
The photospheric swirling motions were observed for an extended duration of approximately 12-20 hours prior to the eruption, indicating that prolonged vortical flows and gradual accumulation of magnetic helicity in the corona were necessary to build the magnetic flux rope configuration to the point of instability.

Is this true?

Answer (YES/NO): NO